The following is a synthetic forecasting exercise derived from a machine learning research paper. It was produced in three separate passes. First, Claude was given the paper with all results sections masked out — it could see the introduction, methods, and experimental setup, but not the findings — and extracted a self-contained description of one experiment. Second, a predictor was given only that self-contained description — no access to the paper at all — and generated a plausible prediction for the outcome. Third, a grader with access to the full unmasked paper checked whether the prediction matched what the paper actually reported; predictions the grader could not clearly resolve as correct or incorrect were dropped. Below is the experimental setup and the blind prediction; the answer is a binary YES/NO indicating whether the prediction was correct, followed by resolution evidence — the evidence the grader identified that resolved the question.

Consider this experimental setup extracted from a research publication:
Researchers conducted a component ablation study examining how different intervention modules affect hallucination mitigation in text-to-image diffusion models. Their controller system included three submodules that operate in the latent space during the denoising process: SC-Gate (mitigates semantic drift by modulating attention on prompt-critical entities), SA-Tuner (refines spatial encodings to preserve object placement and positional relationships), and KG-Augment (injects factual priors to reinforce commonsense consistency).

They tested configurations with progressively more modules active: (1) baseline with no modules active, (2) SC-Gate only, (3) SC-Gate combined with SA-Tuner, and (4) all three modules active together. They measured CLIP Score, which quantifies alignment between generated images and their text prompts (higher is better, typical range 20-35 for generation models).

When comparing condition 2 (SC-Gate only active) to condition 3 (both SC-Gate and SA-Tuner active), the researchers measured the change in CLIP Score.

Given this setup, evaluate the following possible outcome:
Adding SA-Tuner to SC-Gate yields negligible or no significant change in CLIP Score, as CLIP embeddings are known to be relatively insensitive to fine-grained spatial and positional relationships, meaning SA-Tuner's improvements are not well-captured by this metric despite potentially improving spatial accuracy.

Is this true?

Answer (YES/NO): NO